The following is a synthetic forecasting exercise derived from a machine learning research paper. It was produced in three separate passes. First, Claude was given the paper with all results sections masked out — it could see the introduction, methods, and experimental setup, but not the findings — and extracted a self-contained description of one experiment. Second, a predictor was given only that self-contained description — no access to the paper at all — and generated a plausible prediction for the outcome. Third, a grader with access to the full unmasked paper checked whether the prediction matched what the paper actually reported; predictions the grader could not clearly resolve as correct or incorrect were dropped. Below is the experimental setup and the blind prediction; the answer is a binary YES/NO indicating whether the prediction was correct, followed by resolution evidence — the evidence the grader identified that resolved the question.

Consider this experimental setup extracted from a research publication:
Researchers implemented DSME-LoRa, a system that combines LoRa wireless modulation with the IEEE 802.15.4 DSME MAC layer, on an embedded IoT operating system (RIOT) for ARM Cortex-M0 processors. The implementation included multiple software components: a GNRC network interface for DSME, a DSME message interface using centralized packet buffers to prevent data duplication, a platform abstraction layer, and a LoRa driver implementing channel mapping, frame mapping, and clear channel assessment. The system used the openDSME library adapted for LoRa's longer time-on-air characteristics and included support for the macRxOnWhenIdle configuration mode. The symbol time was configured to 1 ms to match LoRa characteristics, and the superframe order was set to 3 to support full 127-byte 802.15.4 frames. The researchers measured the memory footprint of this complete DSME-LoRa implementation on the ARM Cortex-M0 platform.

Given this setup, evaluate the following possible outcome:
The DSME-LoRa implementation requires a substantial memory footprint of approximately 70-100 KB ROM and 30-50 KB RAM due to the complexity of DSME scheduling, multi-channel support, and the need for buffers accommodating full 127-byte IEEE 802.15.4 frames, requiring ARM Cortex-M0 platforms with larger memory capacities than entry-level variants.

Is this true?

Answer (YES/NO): NO